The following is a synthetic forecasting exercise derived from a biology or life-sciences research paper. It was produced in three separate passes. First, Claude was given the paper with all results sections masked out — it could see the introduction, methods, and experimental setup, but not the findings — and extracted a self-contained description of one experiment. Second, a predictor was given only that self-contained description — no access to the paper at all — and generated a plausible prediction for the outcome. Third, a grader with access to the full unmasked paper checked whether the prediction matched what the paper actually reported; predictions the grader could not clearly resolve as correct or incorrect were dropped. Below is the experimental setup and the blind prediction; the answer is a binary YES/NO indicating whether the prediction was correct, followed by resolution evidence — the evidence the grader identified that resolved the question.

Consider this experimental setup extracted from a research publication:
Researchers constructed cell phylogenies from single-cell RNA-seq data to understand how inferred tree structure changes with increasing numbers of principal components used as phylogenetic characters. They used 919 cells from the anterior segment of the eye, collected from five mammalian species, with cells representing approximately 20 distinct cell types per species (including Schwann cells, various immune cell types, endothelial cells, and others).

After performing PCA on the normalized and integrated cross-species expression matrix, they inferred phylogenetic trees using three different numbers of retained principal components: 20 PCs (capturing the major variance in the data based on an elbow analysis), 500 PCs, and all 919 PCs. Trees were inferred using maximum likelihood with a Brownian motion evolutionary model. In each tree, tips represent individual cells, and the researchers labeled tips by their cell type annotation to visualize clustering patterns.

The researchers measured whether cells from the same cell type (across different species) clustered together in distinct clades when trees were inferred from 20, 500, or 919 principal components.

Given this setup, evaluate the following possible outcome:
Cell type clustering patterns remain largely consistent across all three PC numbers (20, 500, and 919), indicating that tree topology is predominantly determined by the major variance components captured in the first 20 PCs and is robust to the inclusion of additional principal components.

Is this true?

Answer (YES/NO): NO